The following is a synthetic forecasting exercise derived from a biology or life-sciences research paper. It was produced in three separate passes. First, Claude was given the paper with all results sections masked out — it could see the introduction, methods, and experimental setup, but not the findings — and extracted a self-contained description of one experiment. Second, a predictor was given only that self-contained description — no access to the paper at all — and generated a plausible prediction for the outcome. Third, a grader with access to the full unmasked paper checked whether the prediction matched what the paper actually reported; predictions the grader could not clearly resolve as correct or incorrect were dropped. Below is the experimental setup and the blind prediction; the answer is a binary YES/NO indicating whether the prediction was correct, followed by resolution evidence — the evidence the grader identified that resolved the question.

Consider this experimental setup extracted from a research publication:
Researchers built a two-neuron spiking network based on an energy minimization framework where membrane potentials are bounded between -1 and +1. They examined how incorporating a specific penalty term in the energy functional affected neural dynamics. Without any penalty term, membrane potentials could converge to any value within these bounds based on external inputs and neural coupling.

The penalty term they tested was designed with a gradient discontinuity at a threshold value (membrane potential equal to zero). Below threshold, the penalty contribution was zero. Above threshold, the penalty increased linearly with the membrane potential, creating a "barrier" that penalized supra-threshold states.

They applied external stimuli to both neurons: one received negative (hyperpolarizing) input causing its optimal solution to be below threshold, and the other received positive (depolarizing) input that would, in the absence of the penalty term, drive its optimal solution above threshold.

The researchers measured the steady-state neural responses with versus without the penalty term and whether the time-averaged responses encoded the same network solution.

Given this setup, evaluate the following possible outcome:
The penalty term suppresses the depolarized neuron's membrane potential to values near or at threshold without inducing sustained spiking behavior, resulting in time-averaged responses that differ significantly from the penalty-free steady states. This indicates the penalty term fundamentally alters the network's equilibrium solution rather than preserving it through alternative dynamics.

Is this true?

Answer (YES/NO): NO